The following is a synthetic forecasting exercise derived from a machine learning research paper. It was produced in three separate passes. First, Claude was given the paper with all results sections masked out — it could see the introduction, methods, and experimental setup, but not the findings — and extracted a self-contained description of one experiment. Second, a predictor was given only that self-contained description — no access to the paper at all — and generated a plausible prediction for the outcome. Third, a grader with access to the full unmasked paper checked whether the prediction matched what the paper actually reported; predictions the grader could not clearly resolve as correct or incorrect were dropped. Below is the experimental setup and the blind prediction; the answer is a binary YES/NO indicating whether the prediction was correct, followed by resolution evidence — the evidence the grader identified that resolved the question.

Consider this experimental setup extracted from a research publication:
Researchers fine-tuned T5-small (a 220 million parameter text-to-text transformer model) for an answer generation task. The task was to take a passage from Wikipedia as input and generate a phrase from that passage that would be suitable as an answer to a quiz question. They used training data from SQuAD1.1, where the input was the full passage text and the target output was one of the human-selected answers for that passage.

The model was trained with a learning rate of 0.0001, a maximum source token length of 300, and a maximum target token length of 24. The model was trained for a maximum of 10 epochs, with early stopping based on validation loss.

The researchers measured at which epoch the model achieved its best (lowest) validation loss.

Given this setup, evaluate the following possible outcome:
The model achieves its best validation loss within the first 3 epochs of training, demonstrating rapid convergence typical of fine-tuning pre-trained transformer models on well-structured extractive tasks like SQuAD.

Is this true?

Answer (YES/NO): NO